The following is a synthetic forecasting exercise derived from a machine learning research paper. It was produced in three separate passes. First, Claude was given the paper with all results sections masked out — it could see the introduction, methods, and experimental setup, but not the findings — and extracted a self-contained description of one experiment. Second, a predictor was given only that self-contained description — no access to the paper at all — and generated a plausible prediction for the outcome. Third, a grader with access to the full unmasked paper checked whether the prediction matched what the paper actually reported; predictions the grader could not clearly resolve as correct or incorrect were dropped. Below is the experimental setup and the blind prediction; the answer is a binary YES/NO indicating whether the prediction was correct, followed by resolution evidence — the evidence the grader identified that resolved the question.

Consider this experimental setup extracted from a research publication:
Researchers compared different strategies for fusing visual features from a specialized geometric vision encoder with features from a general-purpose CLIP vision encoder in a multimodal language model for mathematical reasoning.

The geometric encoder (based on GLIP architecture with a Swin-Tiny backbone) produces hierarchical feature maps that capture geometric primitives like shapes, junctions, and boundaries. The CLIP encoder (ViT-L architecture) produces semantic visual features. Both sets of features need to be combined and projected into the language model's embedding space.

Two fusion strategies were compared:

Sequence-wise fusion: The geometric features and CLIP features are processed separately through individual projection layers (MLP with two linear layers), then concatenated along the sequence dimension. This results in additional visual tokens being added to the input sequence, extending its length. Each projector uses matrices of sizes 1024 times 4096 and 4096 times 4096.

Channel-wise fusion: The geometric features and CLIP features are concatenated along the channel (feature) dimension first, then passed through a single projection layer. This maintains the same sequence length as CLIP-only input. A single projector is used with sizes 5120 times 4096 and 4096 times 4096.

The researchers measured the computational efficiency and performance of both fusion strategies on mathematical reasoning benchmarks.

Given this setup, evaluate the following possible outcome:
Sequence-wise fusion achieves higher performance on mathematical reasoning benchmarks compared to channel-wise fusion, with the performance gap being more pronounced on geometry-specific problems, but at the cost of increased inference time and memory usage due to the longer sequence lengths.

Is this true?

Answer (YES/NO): NO